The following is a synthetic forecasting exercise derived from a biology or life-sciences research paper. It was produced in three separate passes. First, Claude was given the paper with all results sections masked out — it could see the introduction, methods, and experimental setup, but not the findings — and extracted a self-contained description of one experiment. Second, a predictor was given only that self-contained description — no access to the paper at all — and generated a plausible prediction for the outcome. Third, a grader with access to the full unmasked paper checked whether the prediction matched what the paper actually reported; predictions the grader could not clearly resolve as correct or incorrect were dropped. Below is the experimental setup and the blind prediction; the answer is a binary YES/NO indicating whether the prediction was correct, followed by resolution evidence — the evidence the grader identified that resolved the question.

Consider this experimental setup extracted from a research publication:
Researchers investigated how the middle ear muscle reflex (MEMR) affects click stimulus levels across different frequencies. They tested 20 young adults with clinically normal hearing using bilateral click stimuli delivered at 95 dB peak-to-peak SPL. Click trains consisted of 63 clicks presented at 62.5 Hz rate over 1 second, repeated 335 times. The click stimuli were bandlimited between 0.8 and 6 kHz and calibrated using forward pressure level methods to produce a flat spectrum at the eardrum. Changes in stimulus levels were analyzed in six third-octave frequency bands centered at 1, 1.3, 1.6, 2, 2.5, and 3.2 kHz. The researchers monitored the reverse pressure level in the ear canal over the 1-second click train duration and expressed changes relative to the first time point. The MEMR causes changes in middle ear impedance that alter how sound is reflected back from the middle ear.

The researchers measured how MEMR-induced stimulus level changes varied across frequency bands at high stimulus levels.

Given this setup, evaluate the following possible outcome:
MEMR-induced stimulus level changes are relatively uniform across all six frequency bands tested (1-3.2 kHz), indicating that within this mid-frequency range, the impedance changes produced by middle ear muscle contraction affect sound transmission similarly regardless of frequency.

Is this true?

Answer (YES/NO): NO